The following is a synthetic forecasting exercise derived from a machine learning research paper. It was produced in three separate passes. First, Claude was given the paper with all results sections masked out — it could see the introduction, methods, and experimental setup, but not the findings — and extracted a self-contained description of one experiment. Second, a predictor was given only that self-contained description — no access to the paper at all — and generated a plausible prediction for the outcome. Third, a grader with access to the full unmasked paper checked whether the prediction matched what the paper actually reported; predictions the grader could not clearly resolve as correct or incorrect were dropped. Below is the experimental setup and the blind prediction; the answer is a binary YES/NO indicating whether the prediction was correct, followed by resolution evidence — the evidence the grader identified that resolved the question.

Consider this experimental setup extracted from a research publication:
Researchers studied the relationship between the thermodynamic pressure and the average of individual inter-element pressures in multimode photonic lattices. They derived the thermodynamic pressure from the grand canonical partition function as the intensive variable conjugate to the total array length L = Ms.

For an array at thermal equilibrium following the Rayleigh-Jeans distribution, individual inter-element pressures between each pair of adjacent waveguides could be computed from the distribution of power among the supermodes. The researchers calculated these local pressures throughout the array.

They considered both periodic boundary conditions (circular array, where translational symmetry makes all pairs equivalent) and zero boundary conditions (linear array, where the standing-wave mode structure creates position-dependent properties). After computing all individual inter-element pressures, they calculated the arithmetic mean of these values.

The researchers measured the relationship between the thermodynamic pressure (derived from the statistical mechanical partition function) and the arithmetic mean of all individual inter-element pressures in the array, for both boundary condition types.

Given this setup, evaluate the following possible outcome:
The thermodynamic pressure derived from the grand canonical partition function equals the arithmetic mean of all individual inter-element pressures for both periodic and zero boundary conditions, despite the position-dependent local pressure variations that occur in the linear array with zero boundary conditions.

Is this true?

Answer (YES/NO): YES